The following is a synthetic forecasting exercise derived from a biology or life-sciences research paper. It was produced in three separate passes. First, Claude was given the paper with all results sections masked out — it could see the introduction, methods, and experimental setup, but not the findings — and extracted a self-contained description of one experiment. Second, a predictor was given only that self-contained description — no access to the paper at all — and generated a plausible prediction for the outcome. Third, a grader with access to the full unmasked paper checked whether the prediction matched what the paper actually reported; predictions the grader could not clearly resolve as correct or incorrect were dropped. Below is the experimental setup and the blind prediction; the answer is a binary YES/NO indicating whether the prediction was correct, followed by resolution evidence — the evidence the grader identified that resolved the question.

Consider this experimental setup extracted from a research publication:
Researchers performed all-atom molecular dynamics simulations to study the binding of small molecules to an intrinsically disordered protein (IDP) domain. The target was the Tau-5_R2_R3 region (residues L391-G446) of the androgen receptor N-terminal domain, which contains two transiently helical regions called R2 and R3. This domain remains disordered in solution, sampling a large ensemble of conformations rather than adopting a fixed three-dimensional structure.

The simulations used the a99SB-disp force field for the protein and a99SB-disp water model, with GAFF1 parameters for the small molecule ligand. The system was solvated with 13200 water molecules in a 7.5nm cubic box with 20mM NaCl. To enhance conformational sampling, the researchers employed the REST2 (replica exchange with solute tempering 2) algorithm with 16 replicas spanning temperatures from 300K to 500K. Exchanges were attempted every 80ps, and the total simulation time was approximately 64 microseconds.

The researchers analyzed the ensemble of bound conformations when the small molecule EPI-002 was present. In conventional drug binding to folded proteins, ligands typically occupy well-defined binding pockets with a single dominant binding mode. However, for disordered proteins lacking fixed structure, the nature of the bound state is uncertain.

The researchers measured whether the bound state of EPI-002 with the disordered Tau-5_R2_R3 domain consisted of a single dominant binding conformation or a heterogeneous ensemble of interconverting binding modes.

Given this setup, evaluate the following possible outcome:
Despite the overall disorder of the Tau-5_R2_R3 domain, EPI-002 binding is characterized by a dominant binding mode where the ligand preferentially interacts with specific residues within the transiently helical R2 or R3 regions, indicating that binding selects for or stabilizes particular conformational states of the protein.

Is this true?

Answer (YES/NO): NO